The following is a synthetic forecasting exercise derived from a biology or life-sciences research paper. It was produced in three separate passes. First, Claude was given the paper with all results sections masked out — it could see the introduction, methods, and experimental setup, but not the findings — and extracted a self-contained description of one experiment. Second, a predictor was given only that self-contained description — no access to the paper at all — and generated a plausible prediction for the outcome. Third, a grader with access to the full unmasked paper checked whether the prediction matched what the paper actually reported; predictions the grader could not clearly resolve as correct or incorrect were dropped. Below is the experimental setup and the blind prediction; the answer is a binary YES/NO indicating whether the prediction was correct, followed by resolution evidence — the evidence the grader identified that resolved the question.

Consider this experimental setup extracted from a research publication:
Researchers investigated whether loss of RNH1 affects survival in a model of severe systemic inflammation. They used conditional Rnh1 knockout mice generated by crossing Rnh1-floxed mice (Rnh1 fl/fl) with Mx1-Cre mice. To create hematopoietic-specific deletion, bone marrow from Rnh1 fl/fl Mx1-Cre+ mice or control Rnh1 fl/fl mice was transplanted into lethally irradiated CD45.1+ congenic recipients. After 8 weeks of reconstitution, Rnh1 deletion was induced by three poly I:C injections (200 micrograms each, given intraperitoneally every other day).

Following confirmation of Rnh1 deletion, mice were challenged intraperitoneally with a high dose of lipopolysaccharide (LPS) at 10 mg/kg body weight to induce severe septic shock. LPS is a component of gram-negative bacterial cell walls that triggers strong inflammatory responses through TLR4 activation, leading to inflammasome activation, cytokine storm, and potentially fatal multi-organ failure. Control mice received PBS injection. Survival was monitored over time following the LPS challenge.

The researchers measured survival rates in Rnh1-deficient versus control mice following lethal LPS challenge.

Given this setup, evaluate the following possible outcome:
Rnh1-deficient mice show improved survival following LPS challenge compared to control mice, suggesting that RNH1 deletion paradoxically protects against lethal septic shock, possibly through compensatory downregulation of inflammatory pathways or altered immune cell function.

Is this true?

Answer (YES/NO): NO